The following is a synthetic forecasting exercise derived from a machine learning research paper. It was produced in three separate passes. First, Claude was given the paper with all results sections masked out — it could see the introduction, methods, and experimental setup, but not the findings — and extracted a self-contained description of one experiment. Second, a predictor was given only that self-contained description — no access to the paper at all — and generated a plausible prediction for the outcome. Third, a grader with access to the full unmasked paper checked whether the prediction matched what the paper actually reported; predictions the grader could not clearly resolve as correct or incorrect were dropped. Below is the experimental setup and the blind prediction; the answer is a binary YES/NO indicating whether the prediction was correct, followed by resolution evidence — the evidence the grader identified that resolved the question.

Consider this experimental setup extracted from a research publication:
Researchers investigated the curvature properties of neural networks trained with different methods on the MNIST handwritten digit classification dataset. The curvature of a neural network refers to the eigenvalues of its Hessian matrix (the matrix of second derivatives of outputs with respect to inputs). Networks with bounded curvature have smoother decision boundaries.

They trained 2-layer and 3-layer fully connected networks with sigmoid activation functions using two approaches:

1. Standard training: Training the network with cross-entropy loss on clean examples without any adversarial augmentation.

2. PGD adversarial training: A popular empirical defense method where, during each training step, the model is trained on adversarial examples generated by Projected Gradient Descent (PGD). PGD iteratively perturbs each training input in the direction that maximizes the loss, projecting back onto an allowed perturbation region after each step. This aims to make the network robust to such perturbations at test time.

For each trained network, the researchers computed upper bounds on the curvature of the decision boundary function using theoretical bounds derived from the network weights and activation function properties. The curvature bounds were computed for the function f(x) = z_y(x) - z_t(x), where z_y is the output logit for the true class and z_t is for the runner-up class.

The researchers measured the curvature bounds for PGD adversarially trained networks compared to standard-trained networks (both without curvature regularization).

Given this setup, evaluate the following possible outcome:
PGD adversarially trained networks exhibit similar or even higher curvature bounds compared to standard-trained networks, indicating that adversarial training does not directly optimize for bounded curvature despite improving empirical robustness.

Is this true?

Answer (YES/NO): YES